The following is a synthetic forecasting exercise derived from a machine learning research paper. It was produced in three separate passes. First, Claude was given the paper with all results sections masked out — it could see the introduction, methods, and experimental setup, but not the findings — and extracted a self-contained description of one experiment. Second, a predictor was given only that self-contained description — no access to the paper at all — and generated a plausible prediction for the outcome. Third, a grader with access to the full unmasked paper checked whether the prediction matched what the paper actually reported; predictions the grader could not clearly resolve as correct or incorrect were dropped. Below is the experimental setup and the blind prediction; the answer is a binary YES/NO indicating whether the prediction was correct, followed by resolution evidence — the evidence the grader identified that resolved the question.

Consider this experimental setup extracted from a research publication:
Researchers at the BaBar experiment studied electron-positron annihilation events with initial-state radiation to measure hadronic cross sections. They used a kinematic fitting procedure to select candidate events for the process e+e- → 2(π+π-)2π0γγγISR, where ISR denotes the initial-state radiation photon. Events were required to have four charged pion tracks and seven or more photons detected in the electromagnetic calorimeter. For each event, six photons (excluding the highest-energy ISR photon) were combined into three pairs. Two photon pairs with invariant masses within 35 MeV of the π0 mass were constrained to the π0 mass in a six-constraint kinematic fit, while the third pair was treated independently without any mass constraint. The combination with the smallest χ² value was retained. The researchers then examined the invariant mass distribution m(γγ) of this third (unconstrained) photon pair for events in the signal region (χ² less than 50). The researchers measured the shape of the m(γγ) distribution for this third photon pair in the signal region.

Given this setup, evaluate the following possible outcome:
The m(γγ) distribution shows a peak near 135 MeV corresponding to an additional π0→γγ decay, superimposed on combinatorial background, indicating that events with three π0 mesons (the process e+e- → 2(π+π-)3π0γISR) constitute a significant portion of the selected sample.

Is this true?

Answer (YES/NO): NO